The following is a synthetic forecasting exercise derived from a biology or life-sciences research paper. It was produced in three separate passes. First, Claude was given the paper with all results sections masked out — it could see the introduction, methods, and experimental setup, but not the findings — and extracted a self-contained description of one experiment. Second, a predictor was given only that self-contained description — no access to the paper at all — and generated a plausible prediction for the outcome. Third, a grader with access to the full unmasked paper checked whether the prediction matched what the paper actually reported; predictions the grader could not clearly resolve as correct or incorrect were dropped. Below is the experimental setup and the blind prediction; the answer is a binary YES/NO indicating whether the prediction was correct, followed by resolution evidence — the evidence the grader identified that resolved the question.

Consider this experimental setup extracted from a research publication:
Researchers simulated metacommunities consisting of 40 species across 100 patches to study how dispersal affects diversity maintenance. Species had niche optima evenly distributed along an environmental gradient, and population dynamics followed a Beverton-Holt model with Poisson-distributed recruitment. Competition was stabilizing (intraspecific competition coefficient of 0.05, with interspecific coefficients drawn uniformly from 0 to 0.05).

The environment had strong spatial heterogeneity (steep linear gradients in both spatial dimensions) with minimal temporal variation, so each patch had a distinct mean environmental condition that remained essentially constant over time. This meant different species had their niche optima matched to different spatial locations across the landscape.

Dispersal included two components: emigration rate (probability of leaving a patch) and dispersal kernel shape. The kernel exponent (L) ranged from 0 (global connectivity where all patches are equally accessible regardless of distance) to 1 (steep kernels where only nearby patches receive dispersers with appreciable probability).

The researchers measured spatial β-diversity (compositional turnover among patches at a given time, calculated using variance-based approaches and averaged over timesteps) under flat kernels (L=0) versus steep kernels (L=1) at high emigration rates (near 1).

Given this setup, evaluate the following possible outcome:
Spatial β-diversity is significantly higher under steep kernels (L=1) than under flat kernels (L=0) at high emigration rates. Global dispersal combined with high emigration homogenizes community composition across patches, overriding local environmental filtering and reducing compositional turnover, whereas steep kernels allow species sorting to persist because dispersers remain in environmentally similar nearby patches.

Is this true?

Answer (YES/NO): YES